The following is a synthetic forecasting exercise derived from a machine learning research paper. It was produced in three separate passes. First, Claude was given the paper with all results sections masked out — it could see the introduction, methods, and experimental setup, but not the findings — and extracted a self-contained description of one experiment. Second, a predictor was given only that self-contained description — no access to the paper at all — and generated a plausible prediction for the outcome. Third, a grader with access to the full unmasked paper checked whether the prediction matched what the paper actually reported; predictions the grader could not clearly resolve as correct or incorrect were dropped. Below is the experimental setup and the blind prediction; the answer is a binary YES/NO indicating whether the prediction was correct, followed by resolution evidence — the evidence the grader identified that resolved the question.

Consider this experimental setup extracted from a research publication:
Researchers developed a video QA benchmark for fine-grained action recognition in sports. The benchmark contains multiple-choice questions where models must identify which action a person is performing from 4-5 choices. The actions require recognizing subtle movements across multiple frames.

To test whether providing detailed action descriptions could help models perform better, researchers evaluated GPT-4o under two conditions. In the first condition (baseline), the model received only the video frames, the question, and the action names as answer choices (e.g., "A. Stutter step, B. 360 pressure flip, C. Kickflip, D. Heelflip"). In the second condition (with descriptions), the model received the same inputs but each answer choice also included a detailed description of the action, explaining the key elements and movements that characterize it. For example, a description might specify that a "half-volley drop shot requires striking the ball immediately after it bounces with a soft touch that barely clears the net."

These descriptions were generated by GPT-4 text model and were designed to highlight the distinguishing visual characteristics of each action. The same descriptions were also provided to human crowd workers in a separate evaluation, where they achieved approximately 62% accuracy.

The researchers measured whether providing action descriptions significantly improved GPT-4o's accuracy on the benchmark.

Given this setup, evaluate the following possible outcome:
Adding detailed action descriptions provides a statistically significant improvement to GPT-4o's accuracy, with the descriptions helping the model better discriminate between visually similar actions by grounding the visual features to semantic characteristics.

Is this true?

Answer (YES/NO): NO